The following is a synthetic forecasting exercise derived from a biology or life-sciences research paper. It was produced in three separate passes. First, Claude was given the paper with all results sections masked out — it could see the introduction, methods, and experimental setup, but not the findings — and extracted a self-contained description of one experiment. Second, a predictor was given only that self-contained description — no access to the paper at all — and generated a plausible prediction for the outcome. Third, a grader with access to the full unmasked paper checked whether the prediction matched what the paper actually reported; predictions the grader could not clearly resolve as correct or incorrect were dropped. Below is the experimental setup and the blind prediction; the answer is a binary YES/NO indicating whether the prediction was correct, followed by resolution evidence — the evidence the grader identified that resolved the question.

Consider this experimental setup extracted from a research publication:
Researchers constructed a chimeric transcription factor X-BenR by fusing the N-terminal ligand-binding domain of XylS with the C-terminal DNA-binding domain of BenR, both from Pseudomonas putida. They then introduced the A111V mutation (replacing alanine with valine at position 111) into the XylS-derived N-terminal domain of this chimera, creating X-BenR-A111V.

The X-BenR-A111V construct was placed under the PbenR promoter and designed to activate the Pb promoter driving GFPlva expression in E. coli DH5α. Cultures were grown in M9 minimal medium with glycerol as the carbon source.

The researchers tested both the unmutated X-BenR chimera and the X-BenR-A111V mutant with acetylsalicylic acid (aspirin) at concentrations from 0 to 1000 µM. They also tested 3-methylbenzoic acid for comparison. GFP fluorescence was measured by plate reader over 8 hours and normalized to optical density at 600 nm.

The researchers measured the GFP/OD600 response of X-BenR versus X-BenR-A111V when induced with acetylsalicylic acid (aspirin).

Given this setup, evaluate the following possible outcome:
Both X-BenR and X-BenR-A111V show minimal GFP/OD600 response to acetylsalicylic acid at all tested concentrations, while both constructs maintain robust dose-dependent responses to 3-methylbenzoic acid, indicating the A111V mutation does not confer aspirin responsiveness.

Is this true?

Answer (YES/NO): NO